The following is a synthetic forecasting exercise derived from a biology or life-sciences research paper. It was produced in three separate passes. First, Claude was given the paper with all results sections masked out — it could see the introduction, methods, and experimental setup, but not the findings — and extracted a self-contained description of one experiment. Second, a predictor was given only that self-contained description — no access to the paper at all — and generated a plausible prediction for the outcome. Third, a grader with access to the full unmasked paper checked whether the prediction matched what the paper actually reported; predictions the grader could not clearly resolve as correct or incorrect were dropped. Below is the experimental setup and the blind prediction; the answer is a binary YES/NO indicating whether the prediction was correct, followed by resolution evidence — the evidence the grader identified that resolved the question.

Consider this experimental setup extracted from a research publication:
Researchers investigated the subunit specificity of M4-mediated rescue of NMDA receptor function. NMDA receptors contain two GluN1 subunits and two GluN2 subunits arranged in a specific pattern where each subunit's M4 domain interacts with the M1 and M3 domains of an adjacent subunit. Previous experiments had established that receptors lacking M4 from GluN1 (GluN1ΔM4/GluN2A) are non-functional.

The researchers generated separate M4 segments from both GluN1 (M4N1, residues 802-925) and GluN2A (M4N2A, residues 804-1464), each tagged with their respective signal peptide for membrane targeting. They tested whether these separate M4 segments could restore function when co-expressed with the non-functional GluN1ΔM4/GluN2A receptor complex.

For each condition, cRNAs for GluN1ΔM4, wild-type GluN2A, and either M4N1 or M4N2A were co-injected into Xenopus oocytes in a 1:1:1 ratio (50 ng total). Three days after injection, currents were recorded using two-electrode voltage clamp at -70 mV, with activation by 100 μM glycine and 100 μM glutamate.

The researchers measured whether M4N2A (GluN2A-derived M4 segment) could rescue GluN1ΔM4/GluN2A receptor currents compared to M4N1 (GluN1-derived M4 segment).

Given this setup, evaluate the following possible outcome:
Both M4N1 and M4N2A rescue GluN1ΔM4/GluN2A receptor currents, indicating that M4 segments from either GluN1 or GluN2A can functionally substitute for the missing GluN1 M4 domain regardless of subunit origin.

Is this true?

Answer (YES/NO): NO